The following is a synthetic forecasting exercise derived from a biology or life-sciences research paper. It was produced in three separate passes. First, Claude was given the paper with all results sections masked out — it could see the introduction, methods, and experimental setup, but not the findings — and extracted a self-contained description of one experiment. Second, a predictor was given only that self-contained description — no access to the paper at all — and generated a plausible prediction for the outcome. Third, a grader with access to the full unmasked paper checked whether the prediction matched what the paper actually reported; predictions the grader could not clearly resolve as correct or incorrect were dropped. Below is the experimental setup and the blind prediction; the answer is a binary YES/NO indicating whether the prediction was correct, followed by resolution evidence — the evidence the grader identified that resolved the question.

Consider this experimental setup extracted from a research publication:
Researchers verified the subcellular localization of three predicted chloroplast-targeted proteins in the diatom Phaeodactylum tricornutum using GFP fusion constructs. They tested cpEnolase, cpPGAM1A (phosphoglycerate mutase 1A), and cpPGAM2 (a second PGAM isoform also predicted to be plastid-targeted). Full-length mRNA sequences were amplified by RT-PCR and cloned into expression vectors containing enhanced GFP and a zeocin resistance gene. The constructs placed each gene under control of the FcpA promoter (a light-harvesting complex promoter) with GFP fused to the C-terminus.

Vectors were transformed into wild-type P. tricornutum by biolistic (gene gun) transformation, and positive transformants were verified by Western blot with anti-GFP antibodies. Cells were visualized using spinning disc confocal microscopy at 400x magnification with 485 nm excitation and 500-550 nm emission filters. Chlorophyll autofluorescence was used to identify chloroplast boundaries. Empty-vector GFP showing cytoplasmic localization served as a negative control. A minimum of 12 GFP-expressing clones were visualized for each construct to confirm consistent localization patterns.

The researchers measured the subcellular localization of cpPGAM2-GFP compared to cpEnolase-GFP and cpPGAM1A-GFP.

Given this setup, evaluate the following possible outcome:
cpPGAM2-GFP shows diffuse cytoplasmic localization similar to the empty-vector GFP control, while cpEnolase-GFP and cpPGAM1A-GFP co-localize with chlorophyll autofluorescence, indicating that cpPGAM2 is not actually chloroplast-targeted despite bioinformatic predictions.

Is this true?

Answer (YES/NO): NO